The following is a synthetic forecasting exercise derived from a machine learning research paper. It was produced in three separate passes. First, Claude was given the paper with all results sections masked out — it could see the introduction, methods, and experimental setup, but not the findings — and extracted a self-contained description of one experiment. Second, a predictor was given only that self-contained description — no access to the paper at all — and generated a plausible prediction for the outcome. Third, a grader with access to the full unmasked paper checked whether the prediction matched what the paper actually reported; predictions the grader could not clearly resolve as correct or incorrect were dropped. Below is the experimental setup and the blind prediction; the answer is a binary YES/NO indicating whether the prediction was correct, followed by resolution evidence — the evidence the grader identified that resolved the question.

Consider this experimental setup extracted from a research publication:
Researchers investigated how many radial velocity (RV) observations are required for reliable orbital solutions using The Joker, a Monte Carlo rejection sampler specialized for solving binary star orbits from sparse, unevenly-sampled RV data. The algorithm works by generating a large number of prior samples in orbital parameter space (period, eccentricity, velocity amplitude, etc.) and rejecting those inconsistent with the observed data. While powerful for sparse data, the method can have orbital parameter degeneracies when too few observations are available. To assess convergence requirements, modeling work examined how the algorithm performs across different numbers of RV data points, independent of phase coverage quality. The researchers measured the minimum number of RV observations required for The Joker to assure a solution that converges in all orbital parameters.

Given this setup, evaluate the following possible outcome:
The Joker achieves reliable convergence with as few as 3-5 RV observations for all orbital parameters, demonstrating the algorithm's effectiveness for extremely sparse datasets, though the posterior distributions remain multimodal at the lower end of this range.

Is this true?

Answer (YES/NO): NO